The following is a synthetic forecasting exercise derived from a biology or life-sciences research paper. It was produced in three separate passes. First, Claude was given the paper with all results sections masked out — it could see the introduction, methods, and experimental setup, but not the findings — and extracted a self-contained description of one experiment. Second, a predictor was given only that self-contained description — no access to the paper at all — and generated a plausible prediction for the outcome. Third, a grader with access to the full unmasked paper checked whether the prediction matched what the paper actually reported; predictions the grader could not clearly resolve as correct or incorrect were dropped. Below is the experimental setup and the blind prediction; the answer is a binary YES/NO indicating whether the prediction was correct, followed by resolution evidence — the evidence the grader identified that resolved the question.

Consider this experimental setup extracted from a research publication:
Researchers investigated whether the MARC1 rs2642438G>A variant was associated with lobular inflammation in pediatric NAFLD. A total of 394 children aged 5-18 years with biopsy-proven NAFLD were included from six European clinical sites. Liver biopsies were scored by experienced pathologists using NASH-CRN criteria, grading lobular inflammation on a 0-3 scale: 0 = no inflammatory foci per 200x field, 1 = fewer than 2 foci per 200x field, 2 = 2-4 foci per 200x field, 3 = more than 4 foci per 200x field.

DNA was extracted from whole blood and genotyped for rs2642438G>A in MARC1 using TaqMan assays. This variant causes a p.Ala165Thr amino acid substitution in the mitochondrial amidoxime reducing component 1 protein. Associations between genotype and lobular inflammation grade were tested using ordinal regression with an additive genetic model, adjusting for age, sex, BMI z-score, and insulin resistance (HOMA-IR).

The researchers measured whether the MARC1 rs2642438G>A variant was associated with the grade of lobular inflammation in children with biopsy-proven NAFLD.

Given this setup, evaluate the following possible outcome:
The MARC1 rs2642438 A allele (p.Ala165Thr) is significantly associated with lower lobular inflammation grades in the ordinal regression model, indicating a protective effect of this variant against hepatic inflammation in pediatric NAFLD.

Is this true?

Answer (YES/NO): NO